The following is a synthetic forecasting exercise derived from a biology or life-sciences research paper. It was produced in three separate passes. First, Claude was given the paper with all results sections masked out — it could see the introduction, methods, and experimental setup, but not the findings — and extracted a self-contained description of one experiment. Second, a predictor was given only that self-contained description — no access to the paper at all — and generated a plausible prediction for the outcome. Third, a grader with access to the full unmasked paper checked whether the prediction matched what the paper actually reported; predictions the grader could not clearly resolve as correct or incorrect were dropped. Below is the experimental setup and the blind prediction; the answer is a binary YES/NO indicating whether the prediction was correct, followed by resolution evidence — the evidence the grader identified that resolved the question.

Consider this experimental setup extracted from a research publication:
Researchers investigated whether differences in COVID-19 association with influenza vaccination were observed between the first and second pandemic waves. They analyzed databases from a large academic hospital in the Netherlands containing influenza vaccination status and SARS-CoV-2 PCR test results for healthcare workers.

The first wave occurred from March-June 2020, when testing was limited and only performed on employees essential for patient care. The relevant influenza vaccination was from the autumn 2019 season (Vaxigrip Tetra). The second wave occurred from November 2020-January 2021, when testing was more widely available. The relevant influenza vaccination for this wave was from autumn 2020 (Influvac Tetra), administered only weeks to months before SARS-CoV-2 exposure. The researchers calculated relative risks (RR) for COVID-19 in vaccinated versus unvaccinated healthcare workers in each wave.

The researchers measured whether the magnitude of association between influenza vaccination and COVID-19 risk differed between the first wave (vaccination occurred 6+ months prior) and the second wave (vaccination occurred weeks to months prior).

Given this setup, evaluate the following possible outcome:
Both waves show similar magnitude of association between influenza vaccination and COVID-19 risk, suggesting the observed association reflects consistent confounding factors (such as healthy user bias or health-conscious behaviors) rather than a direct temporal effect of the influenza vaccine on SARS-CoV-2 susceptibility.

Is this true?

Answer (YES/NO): NO